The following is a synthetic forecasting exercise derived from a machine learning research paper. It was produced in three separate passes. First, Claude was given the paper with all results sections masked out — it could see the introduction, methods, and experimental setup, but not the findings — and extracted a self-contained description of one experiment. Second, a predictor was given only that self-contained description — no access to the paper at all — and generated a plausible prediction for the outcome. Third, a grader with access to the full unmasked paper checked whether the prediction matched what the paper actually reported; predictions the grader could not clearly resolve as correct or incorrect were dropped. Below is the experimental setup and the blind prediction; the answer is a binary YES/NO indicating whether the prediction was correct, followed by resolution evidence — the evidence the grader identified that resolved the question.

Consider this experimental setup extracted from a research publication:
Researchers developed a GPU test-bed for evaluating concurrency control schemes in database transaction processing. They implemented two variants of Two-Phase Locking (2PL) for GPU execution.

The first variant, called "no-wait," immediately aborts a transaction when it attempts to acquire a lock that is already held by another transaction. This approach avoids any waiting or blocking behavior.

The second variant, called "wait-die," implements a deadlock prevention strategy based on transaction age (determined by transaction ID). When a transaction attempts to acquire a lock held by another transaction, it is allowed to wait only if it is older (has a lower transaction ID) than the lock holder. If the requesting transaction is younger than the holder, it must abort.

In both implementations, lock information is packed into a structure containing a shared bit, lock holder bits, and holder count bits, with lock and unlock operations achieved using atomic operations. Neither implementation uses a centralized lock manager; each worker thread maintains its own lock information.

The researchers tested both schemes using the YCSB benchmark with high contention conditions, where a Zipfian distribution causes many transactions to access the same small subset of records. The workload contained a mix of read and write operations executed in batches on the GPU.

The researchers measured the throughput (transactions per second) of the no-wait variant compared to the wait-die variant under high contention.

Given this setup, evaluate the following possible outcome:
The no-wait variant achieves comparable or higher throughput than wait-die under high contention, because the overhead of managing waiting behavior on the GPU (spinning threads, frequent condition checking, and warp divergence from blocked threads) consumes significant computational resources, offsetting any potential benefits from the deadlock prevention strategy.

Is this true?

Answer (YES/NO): YES